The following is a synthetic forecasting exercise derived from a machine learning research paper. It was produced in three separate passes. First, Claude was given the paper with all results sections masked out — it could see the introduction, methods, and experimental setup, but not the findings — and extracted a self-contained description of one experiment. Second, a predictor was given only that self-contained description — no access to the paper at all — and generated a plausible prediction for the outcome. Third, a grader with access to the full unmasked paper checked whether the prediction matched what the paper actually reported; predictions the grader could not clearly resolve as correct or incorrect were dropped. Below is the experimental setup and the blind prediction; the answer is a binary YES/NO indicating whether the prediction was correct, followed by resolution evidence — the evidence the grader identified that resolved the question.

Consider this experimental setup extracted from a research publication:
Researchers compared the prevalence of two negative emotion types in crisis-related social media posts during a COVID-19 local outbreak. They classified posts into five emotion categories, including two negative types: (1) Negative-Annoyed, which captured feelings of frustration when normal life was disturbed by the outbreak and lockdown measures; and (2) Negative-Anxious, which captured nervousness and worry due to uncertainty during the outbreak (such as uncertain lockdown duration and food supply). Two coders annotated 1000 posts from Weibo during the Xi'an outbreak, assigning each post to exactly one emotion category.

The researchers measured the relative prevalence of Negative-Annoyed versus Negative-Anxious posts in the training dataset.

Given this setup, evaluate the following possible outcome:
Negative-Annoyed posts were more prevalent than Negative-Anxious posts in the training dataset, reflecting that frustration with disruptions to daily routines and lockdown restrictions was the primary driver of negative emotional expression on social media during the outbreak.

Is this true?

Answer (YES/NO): YES